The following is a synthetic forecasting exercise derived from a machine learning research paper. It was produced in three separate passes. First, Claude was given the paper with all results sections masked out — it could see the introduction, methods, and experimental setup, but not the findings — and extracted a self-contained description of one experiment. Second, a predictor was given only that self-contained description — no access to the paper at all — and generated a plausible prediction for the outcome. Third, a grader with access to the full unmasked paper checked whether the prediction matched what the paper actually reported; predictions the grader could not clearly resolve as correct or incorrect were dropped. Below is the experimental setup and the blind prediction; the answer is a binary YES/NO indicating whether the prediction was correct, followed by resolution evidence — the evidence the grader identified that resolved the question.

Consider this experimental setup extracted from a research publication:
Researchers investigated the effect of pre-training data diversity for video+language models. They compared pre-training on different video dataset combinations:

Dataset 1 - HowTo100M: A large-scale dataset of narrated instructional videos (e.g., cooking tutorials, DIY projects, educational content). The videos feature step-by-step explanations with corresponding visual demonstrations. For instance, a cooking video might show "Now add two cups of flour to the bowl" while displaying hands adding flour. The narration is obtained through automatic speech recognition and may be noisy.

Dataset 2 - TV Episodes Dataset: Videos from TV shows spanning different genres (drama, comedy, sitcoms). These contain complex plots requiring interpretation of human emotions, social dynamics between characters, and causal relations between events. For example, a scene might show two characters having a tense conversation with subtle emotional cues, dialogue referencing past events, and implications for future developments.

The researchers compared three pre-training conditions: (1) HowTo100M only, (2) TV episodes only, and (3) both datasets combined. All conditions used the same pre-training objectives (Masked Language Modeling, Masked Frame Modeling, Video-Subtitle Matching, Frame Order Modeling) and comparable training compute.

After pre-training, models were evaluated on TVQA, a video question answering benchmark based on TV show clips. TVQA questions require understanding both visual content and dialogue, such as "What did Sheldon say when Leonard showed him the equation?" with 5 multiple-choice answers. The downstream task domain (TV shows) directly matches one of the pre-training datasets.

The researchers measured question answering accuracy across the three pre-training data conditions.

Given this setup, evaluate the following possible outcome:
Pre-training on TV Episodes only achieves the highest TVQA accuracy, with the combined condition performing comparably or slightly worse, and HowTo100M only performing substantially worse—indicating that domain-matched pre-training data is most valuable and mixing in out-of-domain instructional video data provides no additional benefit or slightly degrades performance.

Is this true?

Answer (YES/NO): NO